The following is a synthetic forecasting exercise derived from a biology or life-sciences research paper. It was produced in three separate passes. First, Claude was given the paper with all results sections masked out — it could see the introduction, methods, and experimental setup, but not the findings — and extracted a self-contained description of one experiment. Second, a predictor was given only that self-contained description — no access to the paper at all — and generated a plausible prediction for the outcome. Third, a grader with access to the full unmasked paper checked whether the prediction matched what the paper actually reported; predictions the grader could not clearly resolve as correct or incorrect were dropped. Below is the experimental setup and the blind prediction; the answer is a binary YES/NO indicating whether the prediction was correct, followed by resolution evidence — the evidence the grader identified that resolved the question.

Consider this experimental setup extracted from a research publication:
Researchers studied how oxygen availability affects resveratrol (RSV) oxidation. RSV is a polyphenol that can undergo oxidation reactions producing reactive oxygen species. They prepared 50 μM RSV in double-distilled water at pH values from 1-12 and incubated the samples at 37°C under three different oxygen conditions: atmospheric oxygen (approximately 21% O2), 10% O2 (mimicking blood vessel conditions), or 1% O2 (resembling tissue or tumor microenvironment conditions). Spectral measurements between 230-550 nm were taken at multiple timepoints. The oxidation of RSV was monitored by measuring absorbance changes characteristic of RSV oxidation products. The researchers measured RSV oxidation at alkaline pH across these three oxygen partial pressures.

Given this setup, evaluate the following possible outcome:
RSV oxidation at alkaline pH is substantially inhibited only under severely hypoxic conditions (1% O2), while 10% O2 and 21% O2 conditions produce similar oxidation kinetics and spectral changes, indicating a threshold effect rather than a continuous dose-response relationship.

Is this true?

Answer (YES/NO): NO